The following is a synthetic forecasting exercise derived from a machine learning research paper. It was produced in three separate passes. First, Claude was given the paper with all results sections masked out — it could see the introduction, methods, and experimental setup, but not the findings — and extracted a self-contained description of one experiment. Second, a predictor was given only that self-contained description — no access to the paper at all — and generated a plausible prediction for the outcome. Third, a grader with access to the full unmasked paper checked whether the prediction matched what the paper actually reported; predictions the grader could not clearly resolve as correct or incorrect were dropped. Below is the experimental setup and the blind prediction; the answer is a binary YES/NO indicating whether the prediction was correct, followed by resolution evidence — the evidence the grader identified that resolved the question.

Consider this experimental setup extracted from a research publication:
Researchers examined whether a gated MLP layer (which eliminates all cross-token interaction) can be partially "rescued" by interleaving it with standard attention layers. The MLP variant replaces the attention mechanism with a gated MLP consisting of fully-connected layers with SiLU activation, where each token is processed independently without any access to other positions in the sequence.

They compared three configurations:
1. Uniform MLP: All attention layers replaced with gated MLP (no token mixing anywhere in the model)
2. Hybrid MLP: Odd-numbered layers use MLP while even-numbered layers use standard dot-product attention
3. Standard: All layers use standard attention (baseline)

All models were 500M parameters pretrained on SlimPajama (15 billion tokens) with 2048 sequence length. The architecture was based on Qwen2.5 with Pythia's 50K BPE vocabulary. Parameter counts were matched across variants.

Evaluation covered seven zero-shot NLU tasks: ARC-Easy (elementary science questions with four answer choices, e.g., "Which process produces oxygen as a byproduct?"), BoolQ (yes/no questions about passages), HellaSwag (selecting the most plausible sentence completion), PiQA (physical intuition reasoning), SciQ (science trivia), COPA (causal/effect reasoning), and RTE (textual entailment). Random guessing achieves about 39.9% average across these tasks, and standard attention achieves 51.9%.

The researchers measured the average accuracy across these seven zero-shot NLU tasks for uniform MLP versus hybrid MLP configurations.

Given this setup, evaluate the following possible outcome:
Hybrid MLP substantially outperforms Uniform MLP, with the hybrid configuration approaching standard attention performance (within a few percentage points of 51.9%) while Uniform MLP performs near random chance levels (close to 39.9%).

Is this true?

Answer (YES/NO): YES